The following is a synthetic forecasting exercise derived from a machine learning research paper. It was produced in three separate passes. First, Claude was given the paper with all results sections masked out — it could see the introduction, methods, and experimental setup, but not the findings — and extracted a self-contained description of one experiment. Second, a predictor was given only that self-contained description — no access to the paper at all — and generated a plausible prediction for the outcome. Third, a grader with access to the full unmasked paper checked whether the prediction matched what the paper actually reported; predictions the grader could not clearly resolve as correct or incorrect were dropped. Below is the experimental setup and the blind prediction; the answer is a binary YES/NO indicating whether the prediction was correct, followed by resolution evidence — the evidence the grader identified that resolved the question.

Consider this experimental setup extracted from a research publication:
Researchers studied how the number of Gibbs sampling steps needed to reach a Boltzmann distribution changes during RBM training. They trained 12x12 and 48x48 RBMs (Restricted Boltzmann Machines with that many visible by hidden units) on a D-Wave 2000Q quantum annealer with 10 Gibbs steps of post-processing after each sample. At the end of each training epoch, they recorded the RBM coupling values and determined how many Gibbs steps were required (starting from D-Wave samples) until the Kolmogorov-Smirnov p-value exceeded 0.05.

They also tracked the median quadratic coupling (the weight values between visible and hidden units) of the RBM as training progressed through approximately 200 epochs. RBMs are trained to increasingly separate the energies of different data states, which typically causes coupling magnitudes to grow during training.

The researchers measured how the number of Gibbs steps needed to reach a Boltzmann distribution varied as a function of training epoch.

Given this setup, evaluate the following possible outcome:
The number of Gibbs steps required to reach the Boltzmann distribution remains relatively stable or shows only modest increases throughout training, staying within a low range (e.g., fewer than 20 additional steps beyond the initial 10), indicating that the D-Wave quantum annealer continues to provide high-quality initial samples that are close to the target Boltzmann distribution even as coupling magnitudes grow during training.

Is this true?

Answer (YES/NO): NO